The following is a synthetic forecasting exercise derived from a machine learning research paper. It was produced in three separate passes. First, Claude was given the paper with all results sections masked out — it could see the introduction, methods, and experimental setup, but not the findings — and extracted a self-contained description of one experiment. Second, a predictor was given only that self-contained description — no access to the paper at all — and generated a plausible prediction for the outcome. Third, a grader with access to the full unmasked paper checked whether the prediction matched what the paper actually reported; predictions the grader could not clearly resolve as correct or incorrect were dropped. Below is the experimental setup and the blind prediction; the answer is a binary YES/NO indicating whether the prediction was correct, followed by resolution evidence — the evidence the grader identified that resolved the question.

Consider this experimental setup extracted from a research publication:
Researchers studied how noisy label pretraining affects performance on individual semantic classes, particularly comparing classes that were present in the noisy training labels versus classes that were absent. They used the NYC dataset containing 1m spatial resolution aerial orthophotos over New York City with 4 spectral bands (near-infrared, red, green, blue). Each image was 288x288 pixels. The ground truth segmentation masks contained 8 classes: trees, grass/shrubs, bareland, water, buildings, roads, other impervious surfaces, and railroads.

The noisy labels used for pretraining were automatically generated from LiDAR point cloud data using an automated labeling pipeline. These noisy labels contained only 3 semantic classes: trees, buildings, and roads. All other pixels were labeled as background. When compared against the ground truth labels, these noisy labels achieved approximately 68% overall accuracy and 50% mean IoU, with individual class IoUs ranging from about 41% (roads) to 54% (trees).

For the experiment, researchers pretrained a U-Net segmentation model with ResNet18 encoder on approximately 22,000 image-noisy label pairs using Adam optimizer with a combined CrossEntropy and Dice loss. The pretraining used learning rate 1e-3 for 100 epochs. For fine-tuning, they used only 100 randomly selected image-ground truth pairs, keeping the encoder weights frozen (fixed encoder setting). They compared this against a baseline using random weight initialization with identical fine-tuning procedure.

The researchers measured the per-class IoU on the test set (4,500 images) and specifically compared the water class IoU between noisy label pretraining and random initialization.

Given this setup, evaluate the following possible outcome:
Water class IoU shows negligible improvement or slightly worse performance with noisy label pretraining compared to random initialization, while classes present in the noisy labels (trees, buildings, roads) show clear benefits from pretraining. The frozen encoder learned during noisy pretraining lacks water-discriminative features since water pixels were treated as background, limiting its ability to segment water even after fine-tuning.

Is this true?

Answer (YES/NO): NO